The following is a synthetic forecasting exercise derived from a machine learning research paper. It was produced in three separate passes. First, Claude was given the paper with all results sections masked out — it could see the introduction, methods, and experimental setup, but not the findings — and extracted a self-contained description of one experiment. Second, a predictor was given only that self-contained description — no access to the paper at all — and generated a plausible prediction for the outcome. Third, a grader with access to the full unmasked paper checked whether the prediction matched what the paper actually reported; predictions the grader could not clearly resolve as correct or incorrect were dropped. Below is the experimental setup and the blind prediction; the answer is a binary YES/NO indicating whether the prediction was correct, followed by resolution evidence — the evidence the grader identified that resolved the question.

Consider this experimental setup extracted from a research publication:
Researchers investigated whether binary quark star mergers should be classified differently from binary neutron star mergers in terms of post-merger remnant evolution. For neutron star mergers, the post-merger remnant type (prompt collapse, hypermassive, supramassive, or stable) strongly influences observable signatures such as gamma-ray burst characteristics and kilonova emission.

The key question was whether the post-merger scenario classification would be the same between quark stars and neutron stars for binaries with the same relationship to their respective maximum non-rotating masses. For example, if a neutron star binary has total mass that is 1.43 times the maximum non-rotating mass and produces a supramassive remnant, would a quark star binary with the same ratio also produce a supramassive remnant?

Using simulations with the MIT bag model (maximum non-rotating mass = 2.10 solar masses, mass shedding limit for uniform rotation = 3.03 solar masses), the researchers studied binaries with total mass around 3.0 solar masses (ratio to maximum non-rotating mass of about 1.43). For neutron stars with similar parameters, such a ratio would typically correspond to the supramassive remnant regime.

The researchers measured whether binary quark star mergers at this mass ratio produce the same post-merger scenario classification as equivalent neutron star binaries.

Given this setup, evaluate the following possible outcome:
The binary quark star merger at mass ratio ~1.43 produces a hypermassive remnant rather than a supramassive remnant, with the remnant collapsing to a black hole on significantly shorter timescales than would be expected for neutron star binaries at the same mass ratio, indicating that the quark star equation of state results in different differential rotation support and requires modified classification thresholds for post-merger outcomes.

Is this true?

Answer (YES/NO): NO